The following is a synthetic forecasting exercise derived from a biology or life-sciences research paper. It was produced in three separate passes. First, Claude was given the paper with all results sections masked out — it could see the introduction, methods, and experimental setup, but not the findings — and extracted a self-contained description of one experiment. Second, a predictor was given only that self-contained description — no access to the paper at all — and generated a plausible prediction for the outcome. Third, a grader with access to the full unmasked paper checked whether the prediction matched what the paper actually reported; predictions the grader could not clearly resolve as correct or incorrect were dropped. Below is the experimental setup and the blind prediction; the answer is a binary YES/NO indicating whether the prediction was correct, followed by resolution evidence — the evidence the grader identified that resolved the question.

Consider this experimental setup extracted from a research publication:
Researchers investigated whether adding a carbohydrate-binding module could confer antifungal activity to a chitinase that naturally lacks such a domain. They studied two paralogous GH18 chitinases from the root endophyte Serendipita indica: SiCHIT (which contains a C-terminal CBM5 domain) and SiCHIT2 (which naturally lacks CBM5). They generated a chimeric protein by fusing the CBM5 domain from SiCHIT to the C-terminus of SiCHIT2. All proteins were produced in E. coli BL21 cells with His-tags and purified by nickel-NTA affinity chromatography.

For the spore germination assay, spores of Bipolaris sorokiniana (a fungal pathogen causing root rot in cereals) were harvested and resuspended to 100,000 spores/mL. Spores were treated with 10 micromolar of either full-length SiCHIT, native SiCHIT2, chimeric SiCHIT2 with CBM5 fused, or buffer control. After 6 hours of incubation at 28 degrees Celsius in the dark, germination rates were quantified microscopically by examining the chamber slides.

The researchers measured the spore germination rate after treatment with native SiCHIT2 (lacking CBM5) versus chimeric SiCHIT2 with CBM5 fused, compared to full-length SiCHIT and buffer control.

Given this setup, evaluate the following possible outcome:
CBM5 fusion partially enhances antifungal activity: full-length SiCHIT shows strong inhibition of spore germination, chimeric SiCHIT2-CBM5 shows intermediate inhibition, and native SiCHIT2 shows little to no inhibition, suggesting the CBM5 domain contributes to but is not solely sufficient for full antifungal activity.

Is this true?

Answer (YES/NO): NO